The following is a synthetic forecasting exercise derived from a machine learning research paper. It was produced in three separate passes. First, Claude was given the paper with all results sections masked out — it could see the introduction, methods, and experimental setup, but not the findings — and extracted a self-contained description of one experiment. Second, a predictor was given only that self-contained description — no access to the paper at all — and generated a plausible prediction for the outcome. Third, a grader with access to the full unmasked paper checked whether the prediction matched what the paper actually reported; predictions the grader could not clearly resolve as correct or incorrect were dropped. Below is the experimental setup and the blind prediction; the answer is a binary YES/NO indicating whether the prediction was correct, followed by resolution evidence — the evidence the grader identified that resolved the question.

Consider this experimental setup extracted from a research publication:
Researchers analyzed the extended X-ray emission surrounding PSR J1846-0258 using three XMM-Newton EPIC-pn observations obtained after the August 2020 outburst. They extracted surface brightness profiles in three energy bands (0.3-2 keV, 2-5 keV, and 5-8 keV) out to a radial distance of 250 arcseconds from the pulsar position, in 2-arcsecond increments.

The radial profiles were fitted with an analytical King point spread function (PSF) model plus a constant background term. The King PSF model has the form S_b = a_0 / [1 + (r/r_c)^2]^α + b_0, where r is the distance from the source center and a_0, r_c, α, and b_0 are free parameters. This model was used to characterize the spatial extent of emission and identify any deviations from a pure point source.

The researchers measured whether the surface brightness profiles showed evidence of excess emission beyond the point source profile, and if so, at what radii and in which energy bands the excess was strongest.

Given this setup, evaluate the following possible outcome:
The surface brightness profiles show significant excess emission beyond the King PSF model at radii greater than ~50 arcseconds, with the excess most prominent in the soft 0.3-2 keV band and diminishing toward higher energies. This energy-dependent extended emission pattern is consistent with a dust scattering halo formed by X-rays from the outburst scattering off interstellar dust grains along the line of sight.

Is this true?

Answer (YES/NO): NO